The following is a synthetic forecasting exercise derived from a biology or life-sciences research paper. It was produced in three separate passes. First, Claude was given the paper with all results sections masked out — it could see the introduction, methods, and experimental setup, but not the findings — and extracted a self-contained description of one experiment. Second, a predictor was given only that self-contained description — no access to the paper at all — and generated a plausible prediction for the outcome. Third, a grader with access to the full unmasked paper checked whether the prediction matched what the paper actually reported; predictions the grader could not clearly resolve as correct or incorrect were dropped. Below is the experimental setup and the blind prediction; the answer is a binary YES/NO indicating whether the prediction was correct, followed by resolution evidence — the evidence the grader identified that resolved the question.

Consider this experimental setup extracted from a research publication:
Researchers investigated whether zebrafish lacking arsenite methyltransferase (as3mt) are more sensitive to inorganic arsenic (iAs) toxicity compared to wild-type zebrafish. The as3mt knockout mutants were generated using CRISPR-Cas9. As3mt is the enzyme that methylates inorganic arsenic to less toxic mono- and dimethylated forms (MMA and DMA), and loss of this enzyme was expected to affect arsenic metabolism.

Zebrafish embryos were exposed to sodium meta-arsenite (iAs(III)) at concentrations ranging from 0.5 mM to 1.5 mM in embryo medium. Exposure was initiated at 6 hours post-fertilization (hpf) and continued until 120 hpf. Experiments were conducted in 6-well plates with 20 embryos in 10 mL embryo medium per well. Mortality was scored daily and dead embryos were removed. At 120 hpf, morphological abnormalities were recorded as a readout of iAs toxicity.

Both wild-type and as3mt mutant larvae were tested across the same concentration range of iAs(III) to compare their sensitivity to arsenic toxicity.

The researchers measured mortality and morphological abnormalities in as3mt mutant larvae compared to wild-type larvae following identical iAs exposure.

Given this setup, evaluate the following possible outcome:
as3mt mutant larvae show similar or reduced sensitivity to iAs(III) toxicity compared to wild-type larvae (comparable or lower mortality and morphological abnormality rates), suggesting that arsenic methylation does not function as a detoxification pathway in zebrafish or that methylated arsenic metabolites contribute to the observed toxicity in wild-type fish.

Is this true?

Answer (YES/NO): NO